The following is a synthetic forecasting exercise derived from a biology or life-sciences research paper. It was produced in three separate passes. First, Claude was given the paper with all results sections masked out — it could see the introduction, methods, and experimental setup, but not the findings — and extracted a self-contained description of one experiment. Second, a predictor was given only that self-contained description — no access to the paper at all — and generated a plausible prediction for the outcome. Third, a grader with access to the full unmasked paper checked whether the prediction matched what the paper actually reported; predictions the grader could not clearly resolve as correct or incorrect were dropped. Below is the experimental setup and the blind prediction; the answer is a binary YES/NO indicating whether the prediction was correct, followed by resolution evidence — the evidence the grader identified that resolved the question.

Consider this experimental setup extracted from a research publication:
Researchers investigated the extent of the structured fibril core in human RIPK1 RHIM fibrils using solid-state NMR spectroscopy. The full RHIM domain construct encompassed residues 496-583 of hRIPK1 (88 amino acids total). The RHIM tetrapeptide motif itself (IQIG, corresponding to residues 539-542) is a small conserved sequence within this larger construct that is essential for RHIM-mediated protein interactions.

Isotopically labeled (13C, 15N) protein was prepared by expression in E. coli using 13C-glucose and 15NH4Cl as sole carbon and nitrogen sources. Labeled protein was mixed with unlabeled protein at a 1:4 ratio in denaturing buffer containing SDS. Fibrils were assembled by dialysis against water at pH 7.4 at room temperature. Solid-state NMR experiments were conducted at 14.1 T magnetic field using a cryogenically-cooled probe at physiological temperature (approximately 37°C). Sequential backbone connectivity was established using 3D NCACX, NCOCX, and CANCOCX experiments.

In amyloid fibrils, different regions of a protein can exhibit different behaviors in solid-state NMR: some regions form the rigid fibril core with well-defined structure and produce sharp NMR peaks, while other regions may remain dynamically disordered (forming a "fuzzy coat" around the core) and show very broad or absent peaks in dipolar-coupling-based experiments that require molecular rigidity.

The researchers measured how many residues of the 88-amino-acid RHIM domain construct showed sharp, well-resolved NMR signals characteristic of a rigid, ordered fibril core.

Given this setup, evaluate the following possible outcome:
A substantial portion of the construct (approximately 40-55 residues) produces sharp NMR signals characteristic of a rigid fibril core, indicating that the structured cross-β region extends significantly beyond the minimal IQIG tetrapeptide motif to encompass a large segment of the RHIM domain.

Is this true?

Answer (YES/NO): NO